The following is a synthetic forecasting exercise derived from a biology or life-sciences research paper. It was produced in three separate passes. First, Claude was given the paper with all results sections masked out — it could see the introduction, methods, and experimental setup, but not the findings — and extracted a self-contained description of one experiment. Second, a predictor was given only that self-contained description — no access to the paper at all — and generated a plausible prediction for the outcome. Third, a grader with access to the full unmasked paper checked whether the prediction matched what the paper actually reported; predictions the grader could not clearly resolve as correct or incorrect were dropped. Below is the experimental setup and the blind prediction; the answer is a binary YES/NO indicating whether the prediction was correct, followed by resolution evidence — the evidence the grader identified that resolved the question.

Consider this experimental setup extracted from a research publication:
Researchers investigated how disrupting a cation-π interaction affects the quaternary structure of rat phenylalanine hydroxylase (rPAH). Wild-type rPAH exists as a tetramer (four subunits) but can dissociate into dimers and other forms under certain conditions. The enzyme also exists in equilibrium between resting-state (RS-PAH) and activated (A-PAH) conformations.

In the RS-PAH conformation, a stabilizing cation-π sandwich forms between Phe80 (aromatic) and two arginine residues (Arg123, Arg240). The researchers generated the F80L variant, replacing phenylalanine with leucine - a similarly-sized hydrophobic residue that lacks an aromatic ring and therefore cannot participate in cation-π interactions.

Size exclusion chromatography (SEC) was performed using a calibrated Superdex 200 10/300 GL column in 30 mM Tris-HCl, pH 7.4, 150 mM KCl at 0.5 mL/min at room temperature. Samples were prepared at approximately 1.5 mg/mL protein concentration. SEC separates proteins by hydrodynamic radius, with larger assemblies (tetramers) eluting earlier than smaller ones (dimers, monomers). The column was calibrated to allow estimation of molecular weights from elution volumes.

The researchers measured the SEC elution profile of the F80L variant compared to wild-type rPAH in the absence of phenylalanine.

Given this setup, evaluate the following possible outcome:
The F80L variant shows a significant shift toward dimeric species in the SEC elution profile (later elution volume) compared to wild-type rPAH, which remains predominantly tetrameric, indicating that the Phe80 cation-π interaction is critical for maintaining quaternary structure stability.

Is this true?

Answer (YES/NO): NO